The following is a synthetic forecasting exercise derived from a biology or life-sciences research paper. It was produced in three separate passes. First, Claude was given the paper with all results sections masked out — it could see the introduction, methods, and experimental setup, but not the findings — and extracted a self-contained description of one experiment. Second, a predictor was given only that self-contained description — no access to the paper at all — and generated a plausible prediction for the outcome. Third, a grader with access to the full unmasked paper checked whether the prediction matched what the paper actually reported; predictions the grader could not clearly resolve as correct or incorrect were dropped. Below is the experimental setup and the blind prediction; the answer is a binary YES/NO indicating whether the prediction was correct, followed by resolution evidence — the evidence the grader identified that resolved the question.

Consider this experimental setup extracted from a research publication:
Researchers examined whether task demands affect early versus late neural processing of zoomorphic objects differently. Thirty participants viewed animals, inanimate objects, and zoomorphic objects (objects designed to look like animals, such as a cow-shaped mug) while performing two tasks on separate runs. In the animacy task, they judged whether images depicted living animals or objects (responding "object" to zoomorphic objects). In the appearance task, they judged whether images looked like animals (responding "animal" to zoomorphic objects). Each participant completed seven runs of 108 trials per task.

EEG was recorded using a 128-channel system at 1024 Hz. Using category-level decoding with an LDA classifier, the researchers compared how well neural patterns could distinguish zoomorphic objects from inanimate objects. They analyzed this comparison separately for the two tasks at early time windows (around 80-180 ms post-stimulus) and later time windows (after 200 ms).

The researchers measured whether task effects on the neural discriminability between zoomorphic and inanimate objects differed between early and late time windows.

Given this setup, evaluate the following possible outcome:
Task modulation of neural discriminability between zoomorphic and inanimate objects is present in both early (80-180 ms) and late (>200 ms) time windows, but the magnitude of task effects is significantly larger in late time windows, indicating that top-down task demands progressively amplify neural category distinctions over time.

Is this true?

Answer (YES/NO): NO